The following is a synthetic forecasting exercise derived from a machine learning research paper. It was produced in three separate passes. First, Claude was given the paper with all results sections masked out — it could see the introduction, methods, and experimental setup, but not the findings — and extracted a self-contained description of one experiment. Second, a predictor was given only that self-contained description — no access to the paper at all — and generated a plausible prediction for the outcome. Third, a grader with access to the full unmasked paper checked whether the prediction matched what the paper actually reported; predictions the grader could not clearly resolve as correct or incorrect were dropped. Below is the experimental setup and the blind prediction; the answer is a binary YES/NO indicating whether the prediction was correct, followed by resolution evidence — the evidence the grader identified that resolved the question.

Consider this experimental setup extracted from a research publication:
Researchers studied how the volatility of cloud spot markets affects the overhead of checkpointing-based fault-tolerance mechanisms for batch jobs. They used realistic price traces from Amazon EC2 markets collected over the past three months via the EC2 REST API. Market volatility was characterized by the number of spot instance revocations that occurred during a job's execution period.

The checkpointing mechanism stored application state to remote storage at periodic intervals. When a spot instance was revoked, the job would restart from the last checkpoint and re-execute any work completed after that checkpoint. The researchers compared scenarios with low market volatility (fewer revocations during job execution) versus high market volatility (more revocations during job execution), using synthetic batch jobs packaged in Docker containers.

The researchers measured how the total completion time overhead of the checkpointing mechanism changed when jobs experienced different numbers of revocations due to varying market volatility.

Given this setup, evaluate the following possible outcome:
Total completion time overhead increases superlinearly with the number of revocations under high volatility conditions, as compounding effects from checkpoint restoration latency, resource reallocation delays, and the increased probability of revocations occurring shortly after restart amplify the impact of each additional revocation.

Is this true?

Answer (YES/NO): NO